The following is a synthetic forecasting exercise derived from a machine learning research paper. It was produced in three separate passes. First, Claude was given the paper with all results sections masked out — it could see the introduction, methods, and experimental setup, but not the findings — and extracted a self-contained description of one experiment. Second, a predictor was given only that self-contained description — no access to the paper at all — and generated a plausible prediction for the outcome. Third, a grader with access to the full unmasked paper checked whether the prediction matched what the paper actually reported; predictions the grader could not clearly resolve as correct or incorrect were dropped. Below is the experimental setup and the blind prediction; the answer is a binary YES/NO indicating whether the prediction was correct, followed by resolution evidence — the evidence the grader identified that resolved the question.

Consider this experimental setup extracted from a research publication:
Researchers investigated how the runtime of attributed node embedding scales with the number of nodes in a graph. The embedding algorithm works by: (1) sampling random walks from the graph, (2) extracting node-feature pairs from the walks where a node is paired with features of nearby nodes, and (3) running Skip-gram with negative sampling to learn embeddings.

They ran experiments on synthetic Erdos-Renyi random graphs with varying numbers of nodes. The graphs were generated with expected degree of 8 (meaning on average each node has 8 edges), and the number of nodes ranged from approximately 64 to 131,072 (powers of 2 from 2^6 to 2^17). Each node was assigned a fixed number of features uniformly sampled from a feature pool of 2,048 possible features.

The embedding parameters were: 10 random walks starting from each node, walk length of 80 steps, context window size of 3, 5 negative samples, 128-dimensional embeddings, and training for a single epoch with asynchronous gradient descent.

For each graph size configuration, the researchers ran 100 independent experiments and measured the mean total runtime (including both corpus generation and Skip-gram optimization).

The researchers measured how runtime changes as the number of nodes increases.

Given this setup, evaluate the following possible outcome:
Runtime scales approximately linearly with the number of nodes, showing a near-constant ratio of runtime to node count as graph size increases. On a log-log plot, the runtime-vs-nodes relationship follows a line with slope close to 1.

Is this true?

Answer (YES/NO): YES